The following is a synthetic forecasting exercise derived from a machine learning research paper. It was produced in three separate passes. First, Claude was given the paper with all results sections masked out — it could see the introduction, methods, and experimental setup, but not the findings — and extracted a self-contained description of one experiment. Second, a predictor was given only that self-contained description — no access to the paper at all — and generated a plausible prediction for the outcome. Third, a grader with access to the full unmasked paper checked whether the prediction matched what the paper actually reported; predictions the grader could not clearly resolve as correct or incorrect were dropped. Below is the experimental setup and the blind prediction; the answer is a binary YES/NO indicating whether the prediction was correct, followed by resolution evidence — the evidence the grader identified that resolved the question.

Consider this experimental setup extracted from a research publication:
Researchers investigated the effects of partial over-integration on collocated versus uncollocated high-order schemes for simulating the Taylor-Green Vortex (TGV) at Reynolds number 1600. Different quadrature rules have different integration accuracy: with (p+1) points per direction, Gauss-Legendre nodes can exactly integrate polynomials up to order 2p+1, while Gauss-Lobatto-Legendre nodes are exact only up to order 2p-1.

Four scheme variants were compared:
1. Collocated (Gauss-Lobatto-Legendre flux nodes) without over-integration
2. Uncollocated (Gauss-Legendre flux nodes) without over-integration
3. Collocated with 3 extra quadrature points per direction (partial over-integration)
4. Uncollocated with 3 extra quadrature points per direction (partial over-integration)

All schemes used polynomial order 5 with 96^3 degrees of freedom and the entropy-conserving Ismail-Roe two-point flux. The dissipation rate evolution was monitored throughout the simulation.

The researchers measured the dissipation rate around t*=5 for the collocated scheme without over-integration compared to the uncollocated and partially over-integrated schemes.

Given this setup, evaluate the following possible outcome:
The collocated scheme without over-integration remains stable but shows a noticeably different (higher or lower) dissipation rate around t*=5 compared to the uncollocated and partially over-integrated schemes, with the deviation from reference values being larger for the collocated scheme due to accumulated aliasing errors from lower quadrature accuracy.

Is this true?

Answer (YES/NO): YES